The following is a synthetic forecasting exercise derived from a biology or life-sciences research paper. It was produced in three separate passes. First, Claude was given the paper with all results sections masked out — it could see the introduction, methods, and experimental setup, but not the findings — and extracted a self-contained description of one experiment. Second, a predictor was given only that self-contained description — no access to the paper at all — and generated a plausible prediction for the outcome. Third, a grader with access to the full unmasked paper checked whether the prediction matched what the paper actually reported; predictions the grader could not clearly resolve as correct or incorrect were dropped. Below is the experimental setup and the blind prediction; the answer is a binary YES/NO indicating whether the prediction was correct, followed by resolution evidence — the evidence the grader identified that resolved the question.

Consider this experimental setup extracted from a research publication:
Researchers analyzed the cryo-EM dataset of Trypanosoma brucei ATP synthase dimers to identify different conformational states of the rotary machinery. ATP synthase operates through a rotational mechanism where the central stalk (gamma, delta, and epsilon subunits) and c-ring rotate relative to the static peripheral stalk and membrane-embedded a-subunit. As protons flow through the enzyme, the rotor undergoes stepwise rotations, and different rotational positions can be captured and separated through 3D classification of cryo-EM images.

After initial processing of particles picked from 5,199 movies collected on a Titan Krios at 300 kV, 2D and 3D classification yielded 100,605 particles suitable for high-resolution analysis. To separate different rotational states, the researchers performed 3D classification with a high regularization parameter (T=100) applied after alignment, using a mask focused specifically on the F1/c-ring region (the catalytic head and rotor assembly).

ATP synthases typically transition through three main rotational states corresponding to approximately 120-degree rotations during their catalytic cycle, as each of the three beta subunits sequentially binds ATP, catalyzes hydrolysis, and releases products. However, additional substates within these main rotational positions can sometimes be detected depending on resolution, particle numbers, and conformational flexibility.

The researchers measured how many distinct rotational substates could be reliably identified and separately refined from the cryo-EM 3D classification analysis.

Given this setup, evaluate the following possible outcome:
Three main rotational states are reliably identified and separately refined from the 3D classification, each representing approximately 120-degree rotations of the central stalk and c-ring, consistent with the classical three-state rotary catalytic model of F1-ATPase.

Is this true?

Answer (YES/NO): NO